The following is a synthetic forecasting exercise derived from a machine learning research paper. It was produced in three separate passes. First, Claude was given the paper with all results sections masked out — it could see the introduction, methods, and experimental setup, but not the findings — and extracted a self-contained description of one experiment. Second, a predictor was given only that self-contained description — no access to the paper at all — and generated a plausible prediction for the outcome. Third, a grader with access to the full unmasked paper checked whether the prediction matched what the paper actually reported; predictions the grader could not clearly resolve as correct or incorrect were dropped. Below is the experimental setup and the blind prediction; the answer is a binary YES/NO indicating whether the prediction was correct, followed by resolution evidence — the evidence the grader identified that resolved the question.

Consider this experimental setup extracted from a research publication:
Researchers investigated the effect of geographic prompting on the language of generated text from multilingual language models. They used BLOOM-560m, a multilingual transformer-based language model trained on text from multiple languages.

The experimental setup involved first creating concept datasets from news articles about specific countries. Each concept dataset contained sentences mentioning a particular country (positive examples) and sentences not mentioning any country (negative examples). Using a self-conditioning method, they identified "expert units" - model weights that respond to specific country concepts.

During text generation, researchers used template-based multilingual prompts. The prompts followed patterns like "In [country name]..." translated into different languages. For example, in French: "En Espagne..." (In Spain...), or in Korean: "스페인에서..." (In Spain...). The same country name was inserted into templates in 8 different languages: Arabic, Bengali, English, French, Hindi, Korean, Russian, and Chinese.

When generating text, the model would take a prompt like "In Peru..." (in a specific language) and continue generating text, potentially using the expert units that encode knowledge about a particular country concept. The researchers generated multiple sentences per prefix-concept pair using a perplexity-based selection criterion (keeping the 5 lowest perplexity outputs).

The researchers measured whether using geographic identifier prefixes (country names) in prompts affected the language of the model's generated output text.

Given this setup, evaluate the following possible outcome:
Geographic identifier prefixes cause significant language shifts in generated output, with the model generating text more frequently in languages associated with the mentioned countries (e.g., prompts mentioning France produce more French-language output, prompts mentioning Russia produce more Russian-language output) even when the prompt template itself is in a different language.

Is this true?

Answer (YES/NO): NO